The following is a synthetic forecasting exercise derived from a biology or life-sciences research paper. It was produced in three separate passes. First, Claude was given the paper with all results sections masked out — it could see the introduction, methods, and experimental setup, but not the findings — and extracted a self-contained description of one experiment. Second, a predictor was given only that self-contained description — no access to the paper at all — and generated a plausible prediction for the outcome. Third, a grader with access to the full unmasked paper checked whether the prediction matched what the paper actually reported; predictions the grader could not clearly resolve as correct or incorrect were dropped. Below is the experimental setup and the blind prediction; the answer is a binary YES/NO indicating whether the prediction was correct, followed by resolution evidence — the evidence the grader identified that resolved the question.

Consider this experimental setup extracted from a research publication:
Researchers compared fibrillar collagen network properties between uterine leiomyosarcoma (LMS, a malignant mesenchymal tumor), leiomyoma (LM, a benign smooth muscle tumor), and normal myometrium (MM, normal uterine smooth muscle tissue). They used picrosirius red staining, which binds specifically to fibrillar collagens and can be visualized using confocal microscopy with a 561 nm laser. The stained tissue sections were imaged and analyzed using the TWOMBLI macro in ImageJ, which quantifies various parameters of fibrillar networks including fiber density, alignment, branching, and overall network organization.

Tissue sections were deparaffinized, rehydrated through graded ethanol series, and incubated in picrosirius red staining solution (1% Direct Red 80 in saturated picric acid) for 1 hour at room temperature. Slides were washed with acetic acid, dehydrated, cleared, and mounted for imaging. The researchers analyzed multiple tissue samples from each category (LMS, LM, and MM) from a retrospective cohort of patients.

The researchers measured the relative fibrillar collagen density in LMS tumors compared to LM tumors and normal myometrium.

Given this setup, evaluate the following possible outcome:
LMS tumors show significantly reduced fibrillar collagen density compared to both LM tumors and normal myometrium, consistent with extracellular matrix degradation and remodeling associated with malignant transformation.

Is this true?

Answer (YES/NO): YES